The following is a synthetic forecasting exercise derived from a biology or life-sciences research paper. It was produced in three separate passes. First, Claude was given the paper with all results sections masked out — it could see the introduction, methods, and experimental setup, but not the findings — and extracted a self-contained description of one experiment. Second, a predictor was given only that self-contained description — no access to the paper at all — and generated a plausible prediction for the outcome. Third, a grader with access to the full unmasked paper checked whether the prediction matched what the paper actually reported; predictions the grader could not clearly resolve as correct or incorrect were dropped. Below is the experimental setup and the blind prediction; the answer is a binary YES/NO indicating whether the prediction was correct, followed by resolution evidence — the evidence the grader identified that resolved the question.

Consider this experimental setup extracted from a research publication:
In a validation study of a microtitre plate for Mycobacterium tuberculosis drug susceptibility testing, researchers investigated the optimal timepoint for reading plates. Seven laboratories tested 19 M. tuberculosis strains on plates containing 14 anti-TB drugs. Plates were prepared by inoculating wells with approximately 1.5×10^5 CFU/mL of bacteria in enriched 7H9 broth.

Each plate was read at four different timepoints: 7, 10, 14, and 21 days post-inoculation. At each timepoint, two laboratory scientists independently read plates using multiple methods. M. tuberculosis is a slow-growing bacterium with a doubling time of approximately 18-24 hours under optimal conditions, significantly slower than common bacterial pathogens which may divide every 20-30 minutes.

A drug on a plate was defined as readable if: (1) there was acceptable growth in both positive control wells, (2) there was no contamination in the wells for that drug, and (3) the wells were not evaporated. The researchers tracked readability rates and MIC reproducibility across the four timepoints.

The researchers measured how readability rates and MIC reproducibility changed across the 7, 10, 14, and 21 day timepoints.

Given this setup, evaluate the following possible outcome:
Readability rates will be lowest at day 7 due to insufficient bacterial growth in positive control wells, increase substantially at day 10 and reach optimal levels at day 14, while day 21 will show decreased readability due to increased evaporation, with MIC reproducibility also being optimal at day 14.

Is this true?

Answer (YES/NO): NO